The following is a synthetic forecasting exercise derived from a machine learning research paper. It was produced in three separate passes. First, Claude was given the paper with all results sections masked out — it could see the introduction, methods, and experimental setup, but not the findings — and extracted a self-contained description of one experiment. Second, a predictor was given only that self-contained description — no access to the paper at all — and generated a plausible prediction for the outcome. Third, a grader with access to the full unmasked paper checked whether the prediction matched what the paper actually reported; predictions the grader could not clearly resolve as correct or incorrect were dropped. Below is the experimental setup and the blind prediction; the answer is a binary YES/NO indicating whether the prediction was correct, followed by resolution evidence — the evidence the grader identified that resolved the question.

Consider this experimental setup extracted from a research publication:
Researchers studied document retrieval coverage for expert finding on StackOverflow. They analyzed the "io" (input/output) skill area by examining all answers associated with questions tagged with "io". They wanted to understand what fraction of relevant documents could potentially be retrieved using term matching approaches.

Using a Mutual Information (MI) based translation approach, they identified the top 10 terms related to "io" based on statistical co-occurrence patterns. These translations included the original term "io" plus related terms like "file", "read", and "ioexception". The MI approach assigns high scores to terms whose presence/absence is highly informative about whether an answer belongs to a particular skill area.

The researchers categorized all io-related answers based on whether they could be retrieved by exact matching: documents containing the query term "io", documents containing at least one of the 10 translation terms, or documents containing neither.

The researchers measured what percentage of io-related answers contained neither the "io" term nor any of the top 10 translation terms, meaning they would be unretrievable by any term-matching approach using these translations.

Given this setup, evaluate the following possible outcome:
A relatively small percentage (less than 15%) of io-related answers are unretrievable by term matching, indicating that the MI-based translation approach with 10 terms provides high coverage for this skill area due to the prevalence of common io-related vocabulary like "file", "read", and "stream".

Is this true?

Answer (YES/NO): NO